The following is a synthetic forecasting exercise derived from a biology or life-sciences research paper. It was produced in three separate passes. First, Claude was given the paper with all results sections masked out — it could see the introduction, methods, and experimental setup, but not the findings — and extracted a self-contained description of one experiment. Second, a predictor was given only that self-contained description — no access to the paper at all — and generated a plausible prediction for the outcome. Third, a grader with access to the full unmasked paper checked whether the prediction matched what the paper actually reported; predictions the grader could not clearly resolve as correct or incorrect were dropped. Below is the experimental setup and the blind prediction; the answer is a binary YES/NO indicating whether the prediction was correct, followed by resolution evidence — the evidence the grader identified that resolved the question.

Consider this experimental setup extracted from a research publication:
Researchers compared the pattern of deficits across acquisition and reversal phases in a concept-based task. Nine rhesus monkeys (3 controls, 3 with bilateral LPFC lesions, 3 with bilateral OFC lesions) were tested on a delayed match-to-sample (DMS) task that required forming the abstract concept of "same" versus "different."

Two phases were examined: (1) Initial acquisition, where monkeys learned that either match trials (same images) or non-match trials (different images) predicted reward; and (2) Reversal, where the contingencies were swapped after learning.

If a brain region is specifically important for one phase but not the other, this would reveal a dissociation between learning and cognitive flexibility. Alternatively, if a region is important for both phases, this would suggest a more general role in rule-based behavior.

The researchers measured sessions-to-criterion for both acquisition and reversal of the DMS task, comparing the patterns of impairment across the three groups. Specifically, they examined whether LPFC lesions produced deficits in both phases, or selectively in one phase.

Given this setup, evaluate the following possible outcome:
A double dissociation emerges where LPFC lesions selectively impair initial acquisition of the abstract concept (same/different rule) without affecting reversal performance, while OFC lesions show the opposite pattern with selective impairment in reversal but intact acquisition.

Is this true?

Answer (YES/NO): NO